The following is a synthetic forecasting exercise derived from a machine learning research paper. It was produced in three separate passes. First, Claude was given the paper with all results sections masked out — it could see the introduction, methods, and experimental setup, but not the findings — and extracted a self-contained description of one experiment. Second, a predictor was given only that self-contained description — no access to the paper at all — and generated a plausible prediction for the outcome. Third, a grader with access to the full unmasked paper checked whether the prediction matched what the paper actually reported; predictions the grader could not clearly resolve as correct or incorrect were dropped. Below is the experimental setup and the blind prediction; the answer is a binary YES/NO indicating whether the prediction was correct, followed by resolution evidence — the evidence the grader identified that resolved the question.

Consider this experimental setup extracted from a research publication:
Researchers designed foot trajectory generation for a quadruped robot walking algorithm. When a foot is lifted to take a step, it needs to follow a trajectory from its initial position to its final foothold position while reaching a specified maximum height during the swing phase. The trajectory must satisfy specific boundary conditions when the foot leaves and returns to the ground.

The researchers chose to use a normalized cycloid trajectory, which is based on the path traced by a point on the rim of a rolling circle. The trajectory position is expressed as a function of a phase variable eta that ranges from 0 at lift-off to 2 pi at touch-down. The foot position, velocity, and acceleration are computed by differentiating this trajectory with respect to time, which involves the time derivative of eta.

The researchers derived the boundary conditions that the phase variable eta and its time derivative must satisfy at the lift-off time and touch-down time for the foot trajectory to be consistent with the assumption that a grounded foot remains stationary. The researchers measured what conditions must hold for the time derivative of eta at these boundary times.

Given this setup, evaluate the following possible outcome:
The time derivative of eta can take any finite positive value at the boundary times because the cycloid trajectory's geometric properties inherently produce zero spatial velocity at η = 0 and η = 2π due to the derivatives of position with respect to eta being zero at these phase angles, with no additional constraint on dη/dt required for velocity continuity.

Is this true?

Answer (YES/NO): NO